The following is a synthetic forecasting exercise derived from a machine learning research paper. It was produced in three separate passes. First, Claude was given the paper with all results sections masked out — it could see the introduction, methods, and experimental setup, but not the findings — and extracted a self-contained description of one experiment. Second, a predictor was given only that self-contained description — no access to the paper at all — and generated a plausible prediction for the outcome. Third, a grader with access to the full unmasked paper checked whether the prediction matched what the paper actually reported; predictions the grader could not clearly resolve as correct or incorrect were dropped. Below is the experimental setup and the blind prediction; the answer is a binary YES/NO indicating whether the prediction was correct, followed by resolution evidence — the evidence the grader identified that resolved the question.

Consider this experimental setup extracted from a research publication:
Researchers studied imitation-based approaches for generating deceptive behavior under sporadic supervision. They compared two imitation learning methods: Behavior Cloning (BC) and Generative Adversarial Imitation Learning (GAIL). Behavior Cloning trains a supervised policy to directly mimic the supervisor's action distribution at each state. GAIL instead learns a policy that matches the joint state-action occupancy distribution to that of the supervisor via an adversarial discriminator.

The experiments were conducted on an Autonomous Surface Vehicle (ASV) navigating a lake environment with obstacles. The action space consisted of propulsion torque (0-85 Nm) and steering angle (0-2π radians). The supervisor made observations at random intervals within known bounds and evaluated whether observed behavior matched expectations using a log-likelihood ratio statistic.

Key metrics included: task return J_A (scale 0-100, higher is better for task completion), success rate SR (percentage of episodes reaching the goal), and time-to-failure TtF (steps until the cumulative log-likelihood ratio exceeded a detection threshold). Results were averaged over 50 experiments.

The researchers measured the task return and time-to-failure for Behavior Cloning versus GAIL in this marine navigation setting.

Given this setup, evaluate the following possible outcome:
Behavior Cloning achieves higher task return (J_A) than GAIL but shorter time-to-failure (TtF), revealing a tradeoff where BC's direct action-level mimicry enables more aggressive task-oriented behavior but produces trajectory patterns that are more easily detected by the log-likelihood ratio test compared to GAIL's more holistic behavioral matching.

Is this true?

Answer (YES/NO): NO